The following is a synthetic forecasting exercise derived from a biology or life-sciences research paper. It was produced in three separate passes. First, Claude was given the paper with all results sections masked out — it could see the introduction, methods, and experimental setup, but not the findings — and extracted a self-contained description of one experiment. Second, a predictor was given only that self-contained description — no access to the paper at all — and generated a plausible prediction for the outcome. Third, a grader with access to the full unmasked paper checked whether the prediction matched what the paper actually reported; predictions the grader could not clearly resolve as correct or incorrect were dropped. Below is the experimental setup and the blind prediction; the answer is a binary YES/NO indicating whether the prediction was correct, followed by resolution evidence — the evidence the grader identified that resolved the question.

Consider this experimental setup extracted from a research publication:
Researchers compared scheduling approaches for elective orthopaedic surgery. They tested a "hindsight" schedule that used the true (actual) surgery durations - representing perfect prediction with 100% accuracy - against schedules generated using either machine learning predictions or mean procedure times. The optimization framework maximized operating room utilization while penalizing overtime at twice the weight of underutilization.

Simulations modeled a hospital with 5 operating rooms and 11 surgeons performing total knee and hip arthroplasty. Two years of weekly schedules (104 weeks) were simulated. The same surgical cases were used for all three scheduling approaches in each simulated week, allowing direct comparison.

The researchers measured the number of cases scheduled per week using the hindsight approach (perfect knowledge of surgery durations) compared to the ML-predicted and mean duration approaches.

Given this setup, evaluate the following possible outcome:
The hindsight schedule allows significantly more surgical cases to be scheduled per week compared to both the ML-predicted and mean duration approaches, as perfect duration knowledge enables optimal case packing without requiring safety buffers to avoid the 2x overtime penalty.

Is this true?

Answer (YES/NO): NO